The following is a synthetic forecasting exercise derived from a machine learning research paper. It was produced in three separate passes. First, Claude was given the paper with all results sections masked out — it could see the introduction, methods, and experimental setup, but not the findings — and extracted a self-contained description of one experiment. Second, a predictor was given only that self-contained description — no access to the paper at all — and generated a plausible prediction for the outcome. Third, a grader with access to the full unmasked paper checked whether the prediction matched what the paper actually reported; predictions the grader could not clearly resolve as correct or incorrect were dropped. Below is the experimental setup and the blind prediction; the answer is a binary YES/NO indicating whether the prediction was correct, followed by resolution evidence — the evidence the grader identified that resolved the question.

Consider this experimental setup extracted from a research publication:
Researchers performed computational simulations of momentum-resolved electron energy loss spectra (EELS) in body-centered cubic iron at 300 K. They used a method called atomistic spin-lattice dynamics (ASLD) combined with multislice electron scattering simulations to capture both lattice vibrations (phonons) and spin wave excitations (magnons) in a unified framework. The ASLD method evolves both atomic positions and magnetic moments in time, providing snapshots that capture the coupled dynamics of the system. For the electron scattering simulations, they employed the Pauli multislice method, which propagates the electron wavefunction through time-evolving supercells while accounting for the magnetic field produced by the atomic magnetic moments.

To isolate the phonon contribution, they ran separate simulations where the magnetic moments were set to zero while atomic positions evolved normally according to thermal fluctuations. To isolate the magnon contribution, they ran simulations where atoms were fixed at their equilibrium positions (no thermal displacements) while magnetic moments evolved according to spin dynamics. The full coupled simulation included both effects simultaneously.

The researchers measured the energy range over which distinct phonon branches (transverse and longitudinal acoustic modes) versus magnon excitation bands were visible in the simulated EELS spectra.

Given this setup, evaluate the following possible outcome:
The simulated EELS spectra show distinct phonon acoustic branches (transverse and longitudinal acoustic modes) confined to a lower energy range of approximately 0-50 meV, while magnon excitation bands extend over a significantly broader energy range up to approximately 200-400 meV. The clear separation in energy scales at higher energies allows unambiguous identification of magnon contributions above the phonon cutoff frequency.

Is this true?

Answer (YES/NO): NO